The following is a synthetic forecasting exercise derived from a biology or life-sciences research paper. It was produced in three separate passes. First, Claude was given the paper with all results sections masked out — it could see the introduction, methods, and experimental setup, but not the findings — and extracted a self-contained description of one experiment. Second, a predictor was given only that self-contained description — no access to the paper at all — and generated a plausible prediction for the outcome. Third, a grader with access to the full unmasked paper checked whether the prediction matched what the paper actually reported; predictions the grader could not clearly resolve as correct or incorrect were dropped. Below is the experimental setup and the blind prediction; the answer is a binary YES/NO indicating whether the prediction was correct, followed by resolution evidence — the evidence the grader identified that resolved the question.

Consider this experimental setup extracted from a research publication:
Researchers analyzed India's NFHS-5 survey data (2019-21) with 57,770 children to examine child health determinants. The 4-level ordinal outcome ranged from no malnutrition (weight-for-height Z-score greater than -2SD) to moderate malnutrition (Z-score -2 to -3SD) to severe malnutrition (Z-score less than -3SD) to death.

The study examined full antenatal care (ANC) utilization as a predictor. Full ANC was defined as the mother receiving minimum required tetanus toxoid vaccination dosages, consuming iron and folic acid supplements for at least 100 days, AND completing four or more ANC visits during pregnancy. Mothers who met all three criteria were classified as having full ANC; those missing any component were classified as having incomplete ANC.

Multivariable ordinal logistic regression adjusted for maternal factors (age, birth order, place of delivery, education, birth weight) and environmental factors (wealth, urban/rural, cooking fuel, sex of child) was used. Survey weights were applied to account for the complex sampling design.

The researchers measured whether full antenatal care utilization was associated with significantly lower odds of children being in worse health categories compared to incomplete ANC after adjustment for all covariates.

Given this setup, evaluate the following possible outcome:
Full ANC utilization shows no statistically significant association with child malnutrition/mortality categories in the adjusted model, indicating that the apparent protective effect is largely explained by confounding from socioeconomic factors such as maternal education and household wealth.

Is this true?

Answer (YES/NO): NO